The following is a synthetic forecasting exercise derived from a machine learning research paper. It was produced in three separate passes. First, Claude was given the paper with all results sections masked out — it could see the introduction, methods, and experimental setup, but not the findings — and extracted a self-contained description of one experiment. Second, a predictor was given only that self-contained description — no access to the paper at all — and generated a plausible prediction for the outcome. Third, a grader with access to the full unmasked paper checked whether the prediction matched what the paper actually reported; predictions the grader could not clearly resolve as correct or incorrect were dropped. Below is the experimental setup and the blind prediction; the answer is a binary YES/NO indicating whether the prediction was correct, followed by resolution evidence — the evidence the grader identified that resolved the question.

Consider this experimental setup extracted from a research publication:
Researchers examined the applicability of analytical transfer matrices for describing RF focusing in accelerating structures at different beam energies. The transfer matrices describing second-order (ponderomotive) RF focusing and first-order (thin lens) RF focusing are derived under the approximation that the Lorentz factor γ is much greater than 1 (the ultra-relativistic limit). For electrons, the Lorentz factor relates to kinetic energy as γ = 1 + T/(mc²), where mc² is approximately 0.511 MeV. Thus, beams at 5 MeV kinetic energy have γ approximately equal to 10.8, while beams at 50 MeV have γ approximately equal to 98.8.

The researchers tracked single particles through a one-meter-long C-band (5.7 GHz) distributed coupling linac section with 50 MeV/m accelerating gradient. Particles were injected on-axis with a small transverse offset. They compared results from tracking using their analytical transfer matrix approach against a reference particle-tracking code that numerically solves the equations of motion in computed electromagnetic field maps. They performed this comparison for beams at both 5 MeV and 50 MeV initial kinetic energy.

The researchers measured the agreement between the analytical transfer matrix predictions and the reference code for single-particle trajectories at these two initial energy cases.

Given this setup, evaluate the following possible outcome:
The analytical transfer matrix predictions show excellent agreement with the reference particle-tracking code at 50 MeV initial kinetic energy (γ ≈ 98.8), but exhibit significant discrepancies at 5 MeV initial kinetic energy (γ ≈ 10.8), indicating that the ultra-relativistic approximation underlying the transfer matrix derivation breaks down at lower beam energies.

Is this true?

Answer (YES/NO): NO